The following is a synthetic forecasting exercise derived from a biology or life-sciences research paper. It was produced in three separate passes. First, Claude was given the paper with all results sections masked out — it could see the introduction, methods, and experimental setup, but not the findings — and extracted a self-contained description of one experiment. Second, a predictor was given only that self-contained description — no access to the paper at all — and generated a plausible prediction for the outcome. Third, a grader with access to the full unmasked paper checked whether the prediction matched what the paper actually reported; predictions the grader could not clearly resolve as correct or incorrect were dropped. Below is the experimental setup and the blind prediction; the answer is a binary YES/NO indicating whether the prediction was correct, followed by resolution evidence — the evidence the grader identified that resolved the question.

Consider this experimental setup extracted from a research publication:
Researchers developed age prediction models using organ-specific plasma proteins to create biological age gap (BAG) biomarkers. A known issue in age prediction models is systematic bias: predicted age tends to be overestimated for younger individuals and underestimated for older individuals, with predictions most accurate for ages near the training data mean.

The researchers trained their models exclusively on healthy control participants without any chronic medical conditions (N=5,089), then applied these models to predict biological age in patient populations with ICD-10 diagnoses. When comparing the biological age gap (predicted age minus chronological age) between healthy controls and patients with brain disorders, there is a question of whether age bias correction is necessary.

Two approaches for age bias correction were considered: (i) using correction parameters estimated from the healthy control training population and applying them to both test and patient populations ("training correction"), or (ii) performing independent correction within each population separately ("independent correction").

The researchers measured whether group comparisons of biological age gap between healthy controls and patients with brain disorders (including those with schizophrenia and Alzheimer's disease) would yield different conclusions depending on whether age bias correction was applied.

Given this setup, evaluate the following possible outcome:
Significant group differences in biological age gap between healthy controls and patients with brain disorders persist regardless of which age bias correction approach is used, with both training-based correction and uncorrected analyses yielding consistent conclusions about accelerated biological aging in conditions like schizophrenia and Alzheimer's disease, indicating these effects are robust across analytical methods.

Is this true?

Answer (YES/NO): NO